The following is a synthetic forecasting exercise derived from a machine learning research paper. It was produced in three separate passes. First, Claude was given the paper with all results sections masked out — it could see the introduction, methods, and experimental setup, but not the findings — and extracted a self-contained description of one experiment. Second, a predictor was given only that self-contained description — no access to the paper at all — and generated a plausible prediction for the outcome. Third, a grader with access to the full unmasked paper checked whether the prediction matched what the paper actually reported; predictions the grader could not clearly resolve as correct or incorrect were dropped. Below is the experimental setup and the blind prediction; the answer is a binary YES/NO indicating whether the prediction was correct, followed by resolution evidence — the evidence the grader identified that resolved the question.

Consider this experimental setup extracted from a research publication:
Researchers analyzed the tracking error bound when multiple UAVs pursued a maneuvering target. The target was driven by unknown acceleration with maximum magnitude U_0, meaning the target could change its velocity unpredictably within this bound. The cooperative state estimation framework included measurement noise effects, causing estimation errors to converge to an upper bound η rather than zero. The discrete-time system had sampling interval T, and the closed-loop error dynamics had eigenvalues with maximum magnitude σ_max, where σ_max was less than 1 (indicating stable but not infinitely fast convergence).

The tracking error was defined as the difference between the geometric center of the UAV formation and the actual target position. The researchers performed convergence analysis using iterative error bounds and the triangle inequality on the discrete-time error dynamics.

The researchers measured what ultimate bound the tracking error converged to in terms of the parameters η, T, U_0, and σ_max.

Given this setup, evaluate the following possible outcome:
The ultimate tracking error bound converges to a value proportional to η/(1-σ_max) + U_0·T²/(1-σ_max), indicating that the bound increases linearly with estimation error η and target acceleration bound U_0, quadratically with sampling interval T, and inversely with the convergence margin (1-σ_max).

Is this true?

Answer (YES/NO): NO